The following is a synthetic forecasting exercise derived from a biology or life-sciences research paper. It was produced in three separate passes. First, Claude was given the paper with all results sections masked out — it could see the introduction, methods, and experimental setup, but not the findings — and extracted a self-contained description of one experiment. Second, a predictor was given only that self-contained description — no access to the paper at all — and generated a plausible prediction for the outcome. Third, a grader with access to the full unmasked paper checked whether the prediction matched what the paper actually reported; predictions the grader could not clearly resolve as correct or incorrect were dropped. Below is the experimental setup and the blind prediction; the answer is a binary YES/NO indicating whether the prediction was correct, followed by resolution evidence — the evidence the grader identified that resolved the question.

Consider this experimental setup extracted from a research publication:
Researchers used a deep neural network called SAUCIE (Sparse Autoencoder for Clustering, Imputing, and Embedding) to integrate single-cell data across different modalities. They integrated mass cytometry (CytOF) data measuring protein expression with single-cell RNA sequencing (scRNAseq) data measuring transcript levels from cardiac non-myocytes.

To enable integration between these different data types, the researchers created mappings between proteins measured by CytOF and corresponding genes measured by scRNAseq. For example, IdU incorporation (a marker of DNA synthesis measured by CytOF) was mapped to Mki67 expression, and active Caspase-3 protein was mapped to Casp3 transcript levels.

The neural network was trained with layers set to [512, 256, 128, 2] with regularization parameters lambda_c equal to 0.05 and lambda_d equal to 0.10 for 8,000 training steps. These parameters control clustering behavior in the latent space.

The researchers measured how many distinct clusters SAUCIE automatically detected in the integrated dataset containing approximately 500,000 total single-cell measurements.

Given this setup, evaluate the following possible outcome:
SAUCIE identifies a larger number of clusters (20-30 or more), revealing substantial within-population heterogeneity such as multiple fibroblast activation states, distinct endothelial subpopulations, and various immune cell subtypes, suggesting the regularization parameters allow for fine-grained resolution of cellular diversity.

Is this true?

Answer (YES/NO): NO